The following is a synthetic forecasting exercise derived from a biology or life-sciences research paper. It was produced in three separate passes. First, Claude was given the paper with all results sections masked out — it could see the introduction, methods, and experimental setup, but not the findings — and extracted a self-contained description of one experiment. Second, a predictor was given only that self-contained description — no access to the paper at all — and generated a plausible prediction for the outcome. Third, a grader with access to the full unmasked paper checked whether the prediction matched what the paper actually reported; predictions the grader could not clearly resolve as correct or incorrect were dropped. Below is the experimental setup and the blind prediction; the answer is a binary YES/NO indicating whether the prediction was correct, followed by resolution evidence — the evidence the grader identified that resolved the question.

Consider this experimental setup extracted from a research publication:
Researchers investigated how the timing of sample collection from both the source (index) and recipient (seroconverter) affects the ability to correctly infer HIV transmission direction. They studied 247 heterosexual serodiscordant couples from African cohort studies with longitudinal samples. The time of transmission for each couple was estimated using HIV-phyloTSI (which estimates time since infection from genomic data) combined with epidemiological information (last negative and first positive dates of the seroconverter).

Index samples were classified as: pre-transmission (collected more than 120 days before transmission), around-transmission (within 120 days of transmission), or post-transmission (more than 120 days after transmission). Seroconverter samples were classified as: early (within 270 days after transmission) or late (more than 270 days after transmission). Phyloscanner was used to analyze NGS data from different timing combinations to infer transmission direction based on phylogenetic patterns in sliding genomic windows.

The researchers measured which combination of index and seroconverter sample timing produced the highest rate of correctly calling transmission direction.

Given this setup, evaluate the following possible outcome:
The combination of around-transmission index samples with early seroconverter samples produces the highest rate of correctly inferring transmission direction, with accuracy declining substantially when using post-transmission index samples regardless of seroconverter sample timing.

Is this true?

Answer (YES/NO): NO